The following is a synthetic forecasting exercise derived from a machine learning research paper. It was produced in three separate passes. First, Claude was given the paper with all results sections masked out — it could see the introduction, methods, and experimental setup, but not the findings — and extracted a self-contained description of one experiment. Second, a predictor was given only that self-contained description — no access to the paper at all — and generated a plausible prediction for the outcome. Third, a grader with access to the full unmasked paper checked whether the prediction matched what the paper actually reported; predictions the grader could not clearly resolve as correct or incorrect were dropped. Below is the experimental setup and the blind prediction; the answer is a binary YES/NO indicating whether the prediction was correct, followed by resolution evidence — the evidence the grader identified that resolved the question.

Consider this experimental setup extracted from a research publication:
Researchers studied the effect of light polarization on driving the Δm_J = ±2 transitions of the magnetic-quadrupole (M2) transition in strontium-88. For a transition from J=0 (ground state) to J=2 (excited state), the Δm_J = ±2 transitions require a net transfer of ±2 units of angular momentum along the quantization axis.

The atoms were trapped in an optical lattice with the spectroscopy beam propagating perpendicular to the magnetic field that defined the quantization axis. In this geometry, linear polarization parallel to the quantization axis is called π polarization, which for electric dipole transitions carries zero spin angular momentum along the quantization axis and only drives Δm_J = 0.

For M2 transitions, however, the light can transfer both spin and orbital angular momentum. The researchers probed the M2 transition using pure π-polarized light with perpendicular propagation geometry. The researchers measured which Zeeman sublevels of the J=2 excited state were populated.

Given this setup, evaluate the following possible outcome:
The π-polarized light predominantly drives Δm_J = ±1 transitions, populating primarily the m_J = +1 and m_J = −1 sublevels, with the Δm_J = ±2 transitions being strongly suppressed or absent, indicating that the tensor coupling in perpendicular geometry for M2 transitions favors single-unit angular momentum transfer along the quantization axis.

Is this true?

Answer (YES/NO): NO